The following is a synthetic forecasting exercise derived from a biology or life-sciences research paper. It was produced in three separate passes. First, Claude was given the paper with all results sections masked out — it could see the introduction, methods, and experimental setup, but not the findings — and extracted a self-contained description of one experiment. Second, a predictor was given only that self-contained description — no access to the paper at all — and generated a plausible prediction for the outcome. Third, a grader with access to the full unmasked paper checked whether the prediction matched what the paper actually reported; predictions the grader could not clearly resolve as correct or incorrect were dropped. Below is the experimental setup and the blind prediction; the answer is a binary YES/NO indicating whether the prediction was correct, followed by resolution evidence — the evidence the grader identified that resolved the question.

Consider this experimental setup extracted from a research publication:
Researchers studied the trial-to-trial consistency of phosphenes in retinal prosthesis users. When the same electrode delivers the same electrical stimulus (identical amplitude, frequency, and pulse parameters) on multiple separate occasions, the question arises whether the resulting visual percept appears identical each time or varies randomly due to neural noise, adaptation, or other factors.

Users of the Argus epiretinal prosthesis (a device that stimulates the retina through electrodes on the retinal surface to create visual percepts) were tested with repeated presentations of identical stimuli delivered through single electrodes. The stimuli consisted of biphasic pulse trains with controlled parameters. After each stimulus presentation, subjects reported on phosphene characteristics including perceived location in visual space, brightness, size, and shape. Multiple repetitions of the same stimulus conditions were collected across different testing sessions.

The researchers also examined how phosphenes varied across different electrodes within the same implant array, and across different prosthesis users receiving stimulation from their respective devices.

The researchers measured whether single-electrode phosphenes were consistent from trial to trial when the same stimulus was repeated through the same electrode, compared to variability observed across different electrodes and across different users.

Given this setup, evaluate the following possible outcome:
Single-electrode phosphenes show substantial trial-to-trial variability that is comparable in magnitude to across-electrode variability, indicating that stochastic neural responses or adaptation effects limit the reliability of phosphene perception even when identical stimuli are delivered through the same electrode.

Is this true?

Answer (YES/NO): NO